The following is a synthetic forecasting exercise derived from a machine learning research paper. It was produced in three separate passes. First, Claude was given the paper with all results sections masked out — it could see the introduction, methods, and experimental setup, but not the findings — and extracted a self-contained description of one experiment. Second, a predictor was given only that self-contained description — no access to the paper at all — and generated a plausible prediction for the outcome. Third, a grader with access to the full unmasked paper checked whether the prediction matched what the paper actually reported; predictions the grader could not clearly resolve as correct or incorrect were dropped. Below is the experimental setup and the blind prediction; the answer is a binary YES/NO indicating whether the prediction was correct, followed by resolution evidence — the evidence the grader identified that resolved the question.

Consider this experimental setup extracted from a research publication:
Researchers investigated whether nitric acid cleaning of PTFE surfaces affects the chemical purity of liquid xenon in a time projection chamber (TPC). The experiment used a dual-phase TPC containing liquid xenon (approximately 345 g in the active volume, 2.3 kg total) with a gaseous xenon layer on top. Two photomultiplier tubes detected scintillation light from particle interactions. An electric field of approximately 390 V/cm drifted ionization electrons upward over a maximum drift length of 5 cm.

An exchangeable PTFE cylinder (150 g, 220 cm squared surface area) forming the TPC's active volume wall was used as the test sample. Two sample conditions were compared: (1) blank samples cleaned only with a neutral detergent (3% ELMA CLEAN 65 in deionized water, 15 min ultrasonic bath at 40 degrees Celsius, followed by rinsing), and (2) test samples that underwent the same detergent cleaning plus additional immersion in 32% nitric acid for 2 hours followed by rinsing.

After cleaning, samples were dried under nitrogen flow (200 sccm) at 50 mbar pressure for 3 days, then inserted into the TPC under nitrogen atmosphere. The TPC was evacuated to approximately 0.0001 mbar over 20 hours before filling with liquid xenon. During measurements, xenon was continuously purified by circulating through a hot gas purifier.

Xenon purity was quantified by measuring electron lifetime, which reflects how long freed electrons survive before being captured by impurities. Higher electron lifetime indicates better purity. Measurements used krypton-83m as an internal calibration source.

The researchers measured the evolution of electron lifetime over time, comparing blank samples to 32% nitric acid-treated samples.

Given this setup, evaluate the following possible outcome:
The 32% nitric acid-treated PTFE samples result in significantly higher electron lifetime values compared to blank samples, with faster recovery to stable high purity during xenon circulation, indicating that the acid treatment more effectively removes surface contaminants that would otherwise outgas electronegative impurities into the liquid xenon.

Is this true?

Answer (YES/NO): NO